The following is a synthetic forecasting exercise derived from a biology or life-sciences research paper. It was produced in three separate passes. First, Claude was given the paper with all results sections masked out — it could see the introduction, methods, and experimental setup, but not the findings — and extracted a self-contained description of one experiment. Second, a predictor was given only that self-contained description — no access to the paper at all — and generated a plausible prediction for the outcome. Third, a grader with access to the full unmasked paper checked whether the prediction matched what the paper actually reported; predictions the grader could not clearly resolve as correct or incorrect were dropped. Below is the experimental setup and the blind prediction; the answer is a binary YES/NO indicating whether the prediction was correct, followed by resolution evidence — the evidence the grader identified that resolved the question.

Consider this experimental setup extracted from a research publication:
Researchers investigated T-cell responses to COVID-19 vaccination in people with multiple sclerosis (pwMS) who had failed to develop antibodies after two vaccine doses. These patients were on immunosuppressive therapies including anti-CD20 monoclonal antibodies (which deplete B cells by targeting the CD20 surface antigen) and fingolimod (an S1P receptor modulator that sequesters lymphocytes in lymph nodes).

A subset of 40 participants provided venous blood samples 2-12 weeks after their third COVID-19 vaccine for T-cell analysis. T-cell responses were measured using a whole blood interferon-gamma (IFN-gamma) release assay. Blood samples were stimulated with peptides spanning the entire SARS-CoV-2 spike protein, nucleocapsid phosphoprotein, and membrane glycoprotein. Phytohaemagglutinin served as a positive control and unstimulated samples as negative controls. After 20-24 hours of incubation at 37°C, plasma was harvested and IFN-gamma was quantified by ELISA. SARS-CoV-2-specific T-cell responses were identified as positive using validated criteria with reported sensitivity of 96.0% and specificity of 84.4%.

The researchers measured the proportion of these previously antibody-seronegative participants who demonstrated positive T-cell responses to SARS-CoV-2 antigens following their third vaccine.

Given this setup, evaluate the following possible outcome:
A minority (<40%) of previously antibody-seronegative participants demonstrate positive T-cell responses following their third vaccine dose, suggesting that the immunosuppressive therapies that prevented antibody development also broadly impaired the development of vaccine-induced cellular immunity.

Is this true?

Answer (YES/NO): NO